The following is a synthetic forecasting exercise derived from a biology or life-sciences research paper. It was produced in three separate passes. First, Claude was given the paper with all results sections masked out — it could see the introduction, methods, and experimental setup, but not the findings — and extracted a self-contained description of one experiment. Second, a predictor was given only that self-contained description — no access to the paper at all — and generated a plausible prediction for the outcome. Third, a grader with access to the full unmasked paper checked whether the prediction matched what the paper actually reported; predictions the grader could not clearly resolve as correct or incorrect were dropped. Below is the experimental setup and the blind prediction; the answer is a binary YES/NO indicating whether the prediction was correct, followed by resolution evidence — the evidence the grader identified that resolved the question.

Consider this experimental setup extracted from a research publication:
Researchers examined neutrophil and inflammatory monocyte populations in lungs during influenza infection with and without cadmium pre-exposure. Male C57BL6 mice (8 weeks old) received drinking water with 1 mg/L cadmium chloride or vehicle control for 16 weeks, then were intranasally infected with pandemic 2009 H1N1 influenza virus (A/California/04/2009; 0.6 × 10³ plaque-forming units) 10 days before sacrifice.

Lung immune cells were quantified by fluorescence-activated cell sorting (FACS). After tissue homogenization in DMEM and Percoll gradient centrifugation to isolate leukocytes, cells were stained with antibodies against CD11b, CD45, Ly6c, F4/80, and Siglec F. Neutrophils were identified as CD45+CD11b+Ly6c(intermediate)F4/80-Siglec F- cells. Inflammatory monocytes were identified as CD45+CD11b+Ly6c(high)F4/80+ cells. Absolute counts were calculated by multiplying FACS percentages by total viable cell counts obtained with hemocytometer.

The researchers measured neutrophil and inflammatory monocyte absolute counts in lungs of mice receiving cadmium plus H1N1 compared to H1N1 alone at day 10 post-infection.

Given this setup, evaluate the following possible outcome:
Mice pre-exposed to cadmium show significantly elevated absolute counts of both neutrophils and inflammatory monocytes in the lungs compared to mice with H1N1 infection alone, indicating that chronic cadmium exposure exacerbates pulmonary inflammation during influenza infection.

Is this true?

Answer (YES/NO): YES